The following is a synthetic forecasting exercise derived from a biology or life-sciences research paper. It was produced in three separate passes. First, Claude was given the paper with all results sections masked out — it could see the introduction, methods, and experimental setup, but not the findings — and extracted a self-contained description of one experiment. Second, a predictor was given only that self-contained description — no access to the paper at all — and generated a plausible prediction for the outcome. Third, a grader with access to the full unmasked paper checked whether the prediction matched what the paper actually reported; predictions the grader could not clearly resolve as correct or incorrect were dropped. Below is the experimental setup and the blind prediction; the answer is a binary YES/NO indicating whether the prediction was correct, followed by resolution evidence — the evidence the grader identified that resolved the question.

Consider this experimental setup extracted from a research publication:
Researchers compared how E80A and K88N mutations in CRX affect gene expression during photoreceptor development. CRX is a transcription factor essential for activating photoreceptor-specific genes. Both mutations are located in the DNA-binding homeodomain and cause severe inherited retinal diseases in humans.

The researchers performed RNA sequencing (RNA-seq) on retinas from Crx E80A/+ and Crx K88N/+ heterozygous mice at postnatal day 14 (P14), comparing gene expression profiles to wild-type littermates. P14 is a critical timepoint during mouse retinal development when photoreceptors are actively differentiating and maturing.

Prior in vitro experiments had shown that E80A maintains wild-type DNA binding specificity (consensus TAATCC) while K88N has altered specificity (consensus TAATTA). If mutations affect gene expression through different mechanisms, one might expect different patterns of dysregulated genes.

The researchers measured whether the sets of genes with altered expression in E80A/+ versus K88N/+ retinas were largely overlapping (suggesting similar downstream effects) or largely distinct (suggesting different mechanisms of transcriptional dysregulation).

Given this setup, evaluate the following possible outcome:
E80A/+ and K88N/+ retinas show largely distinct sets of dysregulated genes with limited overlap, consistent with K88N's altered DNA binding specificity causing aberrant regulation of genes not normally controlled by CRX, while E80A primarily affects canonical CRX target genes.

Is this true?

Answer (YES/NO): NO